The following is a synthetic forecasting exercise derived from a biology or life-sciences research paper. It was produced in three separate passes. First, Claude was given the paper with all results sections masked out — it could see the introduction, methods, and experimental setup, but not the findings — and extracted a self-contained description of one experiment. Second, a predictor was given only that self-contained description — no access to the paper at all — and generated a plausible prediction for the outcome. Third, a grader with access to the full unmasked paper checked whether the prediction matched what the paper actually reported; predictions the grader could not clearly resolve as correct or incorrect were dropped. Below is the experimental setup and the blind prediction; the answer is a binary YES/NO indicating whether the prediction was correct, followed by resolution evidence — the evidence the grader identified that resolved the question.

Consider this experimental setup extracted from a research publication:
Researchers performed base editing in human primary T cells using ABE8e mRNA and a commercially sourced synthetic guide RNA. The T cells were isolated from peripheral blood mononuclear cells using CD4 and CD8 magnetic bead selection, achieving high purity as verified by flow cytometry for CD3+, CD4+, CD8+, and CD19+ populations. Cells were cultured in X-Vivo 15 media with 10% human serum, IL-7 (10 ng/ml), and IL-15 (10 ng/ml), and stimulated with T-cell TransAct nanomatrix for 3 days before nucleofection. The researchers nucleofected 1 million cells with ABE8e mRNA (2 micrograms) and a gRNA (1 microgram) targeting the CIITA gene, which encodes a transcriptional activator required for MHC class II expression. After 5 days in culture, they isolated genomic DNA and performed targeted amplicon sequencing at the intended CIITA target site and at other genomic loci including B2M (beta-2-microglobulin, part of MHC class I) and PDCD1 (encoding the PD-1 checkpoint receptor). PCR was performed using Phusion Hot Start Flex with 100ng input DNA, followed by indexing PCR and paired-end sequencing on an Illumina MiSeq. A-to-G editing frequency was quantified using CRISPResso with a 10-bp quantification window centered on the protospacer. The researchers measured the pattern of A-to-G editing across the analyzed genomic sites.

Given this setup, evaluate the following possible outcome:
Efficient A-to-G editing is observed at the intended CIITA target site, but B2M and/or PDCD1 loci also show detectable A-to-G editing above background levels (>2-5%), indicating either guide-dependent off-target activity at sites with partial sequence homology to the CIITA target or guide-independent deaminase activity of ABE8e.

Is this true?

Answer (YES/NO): NO